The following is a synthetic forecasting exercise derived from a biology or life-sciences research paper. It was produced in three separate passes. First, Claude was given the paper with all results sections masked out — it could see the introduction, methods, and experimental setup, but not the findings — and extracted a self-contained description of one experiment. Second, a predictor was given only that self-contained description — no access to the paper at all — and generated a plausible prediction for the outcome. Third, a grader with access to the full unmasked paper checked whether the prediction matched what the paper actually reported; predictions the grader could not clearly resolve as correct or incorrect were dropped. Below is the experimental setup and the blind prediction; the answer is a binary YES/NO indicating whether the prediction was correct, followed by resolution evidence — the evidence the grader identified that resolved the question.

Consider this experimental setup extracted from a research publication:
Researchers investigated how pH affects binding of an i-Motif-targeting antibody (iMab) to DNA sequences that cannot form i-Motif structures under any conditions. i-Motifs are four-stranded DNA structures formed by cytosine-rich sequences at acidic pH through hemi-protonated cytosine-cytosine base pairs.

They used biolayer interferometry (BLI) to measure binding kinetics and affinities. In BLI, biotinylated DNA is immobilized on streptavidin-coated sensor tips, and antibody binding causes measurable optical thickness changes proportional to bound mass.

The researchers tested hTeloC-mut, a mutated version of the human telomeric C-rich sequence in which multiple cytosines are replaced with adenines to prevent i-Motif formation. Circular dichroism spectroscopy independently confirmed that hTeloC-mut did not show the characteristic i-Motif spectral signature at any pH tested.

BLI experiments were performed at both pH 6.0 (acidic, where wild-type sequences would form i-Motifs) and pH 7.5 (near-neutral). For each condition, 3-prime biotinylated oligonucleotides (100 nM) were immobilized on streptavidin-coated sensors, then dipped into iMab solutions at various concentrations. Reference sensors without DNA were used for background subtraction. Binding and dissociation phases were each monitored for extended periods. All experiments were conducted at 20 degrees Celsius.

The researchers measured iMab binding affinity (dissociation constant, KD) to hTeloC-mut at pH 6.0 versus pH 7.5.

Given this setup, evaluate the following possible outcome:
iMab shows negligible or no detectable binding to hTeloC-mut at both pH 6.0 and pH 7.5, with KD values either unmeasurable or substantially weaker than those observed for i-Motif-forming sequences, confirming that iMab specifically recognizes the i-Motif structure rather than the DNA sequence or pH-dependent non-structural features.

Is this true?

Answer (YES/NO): NO